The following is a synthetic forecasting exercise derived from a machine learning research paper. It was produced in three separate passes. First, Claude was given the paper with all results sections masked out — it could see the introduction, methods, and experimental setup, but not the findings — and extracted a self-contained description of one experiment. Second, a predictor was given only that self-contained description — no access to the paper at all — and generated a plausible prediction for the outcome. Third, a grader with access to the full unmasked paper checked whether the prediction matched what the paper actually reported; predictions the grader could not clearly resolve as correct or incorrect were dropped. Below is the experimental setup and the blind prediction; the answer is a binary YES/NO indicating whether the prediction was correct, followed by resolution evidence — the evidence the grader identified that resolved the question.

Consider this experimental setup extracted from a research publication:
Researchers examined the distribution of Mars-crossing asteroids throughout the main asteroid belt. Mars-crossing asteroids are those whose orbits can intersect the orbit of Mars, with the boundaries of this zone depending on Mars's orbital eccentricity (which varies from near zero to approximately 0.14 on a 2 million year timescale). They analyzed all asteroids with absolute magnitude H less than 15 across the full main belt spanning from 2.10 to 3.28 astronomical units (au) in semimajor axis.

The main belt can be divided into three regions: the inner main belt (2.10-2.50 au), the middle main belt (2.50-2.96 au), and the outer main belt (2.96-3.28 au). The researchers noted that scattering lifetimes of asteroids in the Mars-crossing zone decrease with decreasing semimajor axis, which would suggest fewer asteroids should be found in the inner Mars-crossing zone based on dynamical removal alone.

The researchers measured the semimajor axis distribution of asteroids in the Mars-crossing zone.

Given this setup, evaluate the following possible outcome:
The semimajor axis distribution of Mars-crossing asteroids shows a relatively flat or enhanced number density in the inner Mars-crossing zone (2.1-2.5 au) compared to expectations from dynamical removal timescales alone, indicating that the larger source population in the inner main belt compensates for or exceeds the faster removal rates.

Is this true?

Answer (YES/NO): YES